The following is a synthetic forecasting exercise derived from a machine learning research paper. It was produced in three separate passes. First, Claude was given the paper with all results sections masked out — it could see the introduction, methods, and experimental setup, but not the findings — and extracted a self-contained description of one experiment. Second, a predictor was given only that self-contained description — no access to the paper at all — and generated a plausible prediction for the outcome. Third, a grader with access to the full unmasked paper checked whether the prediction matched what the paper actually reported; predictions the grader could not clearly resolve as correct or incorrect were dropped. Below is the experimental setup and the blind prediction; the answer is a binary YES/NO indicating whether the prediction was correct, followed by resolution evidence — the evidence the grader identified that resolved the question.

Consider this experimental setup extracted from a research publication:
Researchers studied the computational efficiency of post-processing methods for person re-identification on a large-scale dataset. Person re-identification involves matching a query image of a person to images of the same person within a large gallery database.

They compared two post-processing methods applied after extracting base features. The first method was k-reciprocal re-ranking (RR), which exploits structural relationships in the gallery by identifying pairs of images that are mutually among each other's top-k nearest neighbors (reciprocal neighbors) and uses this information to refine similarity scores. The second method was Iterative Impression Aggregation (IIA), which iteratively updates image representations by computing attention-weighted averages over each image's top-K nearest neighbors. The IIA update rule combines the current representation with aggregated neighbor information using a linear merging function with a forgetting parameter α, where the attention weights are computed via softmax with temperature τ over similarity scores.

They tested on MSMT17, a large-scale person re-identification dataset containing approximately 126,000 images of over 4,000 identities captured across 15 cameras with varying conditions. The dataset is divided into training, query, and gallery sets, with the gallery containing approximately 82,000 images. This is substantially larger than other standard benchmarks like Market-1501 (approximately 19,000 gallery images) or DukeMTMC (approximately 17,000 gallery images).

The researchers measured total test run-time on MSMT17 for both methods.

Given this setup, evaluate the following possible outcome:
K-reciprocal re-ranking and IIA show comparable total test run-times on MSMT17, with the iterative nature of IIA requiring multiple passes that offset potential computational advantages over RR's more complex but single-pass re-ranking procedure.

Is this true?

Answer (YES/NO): NO